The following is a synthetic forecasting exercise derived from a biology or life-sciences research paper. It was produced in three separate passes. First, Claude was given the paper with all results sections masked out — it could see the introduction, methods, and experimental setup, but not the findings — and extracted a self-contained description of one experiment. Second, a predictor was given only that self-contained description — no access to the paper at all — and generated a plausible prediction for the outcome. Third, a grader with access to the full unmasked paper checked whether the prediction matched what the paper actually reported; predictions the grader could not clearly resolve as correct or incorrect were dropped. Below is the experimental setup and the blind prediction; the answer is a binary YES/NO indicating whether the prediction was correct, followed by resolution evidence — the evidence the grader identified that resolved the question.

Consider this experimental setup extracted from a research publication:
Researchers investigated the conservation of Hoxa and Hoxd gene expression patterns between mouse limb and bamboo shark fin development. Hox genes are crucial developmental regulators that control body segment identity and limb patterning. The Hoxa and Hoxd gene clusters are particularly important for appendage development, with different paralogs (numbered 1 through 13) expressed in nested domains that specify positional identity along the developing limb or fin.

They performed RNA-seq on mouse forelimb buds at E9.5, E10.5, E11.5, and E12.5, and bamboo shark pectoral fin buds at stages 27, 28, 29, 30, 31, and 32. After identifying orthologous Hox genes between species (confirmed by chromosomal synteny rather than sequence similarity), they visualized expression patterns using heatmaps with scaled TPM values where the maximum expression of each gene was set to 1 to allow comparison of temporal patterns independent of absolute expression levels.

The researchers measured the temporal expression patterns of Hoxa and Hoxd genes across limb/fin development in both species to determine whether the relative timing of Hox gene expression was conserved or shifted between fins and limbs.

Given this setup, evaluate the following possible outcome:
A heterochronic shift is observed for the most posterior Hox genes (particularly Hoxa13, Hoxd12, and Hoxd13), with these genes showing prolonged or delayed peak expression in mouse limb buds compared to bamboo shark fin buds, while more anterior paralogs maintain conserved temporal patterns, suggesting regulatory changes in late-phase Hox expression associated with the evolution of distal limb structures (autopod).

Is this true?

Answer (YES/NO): NO